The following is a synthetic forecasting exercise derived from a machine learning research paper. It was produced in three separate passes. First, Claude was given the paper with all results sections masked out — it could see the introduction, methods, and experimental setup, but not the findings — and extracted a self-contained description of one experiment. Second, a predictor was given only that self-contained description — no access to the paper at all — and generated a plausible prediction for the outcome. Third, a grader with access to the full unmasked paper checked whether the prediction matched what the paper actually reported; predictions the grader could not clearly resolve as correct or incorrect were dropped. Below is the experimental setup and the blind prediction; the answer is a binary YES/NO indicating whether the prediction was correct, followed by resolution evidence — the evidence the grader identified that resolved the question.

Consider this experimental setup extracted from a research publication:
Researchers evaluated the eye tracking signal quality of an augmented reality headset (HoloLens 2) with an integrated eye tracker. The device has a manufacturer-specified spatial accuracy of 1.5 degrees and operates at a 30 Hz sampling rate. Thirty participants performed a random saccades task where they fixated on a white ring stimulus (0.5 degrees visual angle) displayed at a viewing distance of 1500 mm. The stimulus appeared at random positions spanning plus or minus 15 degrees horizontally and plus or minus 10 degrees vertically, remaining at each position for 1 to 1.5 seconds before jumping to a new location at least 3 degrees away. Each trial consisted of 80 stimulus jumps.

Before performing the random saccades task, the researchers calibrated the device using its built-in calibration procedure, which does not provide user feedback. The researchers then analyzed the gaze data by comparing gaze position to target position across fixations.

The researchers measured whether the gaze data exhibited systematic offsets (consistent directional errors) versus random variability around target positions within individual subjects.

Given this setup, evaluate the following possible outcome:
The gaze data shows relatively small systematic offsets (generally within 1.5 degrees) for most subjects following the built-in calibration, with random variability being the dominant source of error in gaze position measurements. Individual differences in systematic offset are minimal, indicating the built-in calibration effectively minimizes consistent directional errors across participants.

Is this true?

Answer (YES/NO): NO